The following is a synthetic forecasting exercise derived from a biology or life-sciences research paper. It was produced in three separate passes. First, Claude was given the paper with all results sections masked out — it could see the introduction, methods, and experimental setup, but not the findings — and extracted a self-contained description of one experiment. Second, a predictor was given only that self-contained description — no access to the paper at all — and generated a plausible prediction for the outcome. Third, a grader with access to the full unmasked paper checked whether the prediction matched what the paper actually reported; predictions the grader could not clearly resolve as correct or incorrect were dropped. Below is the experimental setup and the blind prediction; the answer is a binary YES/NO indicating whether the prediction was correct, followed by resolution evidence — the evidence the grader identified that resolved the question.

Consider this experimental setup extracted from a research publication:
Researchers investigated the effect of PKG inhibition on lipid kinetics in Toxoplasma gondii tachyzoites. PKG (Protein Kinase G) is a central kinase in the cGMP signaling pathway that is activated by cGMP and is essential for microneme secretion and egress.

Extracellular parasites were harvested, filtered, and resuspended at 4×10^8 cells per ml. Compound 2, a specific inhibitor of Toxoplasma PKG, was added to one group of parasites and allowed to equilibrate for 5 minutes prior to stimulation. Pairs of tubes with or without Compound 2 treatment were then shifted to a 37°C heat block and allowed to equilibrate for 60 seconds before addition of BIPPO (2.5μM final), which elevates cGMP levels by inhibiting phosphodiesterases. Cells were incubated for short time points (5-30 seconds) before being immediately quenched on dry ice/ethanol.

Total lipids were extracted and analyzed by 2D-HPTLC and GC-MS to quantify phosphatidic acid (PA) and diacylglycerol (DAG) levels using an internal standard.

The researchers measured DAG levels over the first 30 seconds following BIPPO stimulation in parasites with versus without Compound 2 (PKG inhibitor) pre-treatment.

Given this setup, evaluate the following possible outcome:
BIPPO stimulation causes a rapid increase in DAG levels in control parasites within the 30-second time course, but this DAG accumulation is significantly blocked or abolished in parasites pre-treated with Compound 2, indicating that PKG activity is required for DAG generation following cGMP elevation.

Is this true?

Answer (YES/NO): NO